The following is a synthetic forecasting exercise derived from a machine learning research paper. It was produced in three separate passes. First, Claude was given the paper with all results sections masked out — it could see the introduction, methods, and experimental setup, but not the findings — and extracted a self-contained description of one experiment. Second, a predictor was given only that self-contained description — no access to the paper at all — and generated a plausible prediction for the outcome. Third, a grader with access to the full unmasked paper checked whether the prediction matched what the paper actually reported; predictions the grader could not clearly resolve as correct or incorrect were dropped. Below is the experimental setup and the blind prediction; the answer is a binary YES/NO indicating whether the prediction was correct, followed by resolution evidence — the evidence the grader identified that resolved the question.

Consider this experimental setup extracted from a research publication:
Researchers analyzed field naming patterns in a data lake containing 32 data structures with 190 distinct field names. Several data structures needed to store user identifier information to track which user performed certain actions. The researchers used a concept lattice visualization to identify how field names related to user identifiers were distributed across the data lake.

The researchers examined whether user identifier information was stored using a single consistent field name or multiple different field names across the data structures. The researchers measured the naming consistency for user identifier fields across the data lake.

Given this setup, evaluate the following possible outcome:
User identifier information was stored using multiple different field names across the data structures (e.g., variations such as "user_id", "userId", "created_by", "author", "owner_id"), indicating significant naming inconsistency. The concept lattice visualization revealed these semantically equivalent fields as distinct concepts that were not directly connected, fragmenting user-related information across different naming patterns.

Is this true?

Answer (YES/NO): YES